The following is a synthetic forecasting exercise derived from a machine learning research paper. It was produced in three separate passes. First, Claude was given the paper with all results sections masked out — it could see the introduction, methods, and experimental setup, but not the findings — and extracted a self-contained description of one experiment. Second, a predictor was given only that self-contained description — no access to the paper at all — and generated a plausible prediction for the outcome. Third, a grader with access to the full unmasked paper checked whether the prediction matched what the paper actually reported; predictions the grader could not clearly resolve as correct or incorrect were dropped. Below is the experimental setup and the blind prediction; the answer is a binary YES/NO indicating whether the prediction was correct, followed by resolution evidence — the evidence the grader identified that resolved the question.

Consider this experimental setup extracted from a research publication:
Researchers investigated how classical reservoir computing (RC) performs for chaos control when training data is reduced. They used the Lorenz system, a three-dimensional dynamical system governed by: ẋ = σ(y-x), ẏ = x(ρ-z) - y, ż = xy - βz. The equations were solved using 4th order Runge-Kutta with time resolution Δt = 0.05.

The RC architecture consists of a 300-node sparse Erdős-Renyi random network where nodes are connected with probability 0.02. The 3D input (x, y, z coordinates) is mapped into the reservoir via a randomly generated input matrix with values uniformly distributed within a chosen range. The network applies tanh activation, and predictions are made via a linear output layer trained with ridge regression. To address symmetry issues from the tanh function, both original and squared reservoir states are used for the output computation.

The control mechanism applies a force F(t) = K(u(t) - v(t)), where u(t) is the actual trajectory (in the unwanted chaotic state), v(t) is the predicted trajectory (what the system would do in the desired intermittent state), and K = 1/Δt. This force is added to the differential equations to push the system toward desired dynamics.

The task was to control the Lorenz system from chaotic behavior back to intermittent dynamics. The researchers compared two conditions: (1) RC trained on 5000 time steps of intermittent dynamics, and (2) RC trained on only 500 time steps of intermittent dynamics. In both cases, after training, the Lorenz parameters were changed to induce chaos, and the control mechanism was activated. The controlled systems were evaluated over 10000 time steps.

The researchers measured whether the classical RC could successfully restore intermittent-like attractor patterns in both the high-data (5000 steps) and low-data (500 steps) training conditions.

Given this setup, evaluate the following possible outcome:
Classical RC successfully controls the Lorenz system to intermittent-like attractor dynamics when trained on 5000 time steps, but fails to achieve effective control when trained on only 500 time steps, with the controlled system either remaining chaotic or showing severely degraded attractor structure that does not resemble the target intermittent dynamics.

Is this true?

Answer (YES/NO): NO